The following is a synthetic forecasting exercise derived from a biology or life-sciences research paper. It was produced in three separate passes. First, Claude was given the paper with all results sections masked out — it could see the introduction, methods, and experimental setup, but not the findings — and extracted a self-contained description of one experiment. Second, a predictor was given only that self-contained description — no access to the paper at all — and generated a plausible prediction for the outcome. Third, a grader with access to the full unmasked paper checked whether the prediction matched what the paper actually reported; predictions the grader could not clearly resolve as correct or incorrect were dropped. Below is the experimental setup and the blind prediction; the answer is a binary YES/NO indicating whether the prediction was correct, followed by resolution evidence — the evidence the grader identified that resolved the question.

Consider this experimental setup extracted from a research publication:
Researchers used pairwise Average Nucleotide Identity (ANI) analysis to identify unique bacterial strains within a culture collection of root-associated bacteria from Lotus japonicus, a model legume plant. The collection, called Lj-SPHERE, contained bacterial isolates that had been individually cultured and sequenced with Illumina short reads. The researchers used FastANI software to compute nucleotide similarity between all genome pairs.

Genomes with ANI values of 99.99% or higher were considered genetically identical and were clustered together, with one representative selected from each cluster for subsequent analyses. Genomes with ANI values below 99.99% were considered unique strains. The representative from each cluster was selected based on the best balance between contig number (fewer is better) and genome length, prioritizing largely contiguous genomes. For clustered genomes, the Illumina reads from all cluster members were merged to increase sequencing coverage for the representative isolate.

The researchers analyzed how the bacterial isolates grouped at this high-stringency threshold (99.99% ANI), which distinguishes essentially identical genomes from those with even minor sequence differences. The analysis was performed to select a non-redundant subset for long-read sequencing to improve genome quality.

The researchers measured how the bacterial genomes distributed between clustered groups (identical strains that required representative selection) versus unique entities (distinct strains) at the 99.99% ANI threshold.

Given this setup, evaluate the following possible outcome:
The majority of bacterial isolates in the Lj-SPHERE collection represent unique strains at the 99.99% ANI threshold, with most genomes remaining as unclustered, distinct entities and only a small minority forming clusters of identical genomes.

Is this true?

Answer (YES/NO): YES